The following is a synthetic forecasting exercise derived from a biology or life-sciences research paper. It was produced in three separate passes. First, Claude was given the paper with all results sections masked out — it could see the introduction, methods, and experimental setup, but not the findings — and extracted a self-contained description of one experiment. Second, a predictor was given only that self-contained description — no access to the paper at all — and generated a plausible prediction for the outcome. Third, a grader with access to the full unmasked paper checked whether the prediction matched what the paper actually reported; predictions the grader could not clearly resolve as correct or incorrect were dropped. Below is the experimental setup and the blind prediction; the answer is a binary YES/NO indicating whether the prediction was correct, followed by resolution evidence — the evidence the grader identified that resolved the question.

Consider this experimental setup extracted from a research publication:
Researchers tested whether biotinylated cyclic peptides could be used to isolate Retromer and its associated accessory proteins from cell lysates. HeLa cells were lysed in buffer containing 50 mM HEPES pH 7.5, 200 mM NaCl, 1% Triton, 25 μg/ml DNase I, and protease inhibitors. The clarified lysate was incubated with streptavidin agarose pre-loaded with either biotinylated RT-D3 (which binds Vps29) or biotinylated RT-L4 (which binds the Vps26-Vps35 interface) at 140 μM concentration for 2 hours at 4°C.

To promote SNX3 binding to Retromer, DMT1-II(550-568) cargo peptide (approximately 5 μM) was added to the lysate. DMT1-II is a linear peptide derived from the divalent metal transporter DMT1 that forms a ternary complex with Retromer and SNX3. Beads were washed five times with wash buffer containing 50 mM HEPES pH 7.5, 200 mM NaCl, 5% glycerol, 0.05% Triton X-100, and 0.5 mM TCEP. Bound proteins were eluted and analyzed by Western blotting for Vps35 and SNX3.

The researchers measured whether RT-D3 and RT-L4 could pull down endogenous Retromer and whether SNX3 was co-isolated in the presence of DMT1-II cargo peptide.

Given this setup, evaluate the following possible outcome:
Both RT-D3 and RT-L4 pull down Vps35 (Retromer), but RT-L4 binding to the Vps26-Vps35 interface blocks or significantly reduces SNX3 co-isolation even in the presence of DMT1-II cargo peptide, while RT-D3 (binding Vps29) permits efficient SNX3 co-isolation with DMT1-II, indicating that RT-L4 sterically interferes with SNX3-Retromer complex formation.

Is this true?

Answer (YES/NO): NO